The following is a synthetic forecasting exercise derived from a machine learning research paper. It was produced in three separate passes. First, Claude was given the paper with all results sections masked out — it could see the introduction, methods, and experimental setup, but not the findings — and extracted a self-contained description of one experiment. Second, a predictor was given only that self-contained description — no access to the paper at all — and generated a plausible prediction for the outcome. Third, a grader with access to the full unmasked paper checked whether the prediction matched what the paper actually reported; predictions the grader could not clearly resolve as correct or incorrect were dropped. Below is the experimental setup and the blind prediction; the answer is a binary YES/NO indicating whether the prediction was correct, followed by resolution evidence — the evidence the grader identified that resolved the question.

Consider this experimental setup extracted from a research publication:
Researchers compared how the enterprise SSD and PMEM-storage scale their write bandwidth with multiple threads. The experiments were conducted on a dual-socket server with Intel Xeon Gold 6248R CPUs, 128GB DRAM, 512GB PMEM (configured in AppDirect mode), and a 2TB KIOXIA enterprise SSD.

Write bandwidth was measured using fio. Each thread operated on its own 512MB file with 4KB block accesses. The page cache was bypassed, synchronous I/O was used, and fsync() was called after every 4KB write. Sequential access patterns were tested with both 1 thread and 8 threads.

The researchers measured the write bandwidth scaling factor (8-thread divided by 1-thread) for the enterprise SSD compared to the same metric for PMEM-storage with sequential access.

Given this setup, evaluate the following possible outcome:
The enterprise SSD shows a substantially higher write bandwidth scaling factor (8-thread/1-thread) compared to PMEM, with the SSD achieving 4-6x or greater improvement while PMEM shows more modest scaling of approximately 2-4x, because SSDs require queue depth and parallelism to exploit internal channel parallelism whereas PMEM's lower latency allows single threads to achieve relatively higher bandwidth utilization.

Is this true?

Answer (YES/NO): NO